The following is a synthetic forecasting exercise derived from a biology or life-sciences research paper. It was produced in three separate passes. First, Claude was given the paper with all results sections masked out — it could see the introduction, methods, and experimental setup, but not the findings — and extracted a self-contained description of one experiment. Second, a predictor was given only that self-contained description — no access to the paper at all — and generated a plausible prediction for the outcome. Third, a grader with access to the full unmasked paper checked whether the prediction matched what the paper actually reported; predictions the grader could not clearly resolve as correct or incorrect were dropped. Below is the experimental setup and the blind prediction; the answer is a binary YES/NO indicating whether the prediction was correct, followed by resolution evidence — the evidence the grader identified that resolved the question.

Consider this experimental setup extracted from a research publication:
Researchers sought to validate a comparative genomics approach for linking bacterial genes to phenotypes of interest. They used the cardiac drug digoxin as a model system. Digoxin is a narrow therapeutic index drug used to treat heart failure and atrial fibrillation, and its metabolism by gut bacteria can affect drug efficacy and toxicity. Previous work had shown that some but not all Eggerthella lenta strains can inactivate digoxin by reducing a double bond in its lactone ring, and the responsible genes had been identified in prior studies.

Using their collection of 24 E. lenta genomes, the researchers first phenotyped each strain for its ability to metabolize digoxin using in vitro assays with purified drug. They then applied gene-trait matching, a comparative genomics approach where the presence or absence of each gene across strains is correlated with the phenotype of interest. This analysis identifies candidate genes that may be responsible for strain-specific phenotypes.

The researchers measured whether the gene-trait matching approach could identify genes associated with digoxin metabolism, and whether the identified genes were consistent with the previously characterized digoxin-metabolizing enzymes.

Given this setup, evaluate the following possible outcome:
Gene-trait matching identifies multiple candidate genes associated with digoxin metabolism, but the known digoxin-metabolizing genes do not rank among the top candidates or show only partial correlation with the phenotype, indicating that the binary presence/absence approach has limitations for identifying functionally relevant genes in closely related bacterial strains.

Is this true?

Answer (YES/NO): NO